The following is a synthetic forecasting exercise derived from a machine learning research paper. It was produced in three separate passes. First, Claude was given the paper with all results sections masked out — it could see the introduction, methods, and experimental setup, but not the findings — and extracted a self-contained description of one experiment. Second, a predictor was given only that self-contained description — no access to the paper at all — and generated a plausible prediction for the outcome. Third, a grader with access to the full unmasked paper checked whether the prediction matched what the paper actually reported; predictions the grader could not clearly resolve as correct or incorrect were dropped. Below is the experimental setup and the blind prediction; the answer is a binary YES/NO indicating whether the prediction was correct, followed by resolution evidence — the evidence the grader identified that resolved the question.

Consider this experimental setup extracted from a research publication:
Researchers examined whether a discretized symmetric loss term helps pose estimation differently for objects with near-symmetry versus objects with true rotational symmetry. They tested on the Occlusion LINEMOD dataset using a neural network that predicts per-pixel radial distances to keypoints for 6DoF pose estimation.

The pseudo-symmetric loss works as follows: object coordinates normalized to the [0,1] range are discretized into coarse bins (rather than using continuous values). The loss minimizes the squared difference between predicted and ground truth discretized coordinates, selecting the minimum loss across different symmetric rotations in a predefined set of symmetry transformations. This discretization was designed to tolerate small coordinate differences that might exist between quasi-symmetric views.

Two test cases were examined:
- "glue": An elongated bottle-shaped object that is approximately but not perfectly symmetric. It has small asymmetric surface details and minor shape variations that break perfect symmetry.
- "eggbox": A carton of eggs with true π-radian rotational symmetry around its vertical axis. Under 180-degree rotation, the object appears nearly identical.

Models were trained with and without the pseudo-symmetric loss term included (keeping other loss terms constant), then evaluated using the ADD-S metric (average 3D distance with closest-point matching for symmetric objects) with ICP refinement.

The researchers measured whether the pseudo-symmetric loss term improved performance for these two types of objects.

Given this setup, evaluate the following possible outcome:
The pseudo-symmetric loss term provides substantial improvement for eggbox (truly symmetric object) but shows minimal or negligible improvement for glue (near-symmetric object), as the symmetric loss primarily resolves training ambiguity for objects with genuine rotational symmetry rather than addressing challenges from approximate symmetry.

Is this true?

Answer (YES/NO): NO